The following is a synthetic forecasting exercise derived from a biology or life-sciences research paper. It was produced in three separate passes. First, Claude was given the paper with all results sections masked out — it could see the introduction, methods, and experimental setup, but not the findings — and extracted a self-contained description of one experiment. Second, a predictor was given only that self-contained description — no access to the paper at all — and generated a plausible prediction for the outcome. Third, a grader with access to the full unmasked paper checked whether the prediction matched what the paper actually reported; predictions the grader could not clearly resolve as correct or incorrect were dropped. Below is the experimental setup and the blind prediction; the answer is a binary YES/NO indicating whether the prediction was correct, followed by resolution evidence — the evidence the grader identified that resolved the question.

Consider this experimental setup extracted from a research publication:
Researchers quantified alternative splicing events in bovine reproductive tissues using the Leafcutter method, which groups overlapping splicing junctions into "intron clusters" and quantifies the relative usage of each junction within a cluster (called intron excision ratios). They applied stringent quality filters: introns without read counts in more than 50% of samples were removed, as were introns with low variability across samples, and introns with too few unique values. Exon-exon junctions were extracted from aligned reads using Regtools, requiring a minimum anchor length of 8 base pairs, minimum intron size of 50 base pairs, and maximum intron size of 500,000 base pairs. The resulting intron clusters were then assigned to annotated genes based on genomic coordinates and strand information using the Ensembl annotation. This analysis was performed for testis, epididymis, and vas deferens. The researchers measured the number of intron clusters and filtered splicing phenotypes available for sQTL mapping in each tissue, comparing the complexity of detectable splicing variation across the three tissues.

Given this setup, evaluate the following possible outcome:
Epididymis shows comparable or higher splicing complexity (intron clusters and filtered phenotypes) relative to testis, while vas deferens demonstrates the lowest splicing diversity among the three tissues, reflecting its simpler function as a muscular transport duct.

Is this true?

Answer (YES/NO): NO